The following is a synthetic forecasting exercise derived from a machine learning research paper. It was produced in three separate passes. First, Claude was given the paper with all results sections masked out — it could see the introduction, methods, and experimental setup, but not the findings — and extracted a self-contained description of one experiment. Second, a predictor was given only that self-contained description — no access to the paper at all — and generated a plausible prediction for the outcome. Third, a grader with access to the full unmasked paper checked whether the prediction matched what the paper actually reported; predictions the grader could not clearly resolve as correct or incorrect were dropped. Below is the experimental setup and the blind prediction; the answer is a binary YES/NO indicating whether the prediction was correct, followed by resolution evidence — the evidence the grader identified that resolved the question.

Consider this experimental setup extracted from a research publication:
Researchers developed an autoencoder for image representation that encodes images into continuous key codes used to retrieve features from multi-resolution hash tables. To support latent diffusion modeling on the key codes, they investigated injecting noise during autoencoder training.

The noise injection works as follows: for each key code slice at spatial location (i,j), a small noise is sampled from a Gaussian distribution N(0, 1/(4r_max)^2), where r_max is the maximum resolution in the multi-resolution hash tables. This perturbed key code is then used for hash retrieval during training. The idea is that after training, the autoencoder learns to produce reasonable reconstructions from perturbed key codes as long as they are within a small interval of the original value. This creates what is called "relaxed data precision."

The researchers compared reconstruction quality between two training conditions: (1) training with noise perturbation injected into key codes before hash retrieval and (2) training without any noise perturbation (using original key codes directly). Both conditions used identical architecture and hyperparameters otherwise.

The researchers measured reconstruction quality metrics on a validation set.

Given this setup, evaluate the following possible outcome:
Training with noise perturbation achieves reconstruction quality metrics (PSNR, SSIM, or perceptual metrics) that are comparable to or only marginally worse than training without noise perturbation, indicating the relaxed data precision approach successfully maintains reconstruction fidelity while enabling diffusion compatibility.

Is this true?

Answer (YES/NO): YES